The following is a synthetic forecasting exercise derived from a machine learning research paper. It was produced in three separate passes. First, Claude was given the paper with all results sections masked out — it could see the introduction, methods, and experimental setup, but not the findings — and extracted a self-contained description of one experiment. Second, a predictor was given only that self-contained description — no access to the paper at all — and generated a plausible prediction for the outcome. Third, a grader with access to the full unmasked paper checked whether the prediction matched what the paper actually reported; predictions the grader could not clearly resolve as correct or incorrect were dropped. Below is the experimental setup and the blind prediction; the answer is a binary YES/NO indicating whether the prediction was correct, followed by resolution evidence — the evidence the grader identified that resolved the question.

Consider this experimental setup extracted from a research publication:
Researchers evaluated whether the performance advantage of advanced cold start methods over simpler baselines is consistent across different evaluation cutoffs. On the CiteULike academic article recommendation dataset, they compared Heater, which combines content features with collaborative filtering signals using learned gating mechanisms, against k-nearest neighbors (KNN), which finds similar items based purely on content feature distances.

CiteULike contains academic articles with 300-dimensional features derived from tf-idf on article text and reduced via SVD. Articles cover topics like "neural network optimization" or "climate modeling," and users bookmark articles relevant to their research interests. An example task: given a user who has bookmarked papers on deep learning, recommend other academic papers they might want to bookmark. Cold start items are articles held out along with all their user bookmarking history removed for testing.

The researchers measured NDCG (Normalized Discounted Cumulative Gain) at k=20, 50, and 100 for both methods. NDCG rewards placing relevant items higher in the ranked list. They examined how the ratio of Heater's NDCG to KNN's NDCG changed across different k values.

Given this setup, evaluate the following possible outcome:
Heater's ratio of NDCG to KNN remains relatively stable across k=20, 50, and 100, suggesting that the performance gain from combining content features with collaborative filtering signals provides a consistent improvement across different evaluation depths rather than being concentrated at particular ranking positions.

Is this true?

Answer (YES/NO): NO